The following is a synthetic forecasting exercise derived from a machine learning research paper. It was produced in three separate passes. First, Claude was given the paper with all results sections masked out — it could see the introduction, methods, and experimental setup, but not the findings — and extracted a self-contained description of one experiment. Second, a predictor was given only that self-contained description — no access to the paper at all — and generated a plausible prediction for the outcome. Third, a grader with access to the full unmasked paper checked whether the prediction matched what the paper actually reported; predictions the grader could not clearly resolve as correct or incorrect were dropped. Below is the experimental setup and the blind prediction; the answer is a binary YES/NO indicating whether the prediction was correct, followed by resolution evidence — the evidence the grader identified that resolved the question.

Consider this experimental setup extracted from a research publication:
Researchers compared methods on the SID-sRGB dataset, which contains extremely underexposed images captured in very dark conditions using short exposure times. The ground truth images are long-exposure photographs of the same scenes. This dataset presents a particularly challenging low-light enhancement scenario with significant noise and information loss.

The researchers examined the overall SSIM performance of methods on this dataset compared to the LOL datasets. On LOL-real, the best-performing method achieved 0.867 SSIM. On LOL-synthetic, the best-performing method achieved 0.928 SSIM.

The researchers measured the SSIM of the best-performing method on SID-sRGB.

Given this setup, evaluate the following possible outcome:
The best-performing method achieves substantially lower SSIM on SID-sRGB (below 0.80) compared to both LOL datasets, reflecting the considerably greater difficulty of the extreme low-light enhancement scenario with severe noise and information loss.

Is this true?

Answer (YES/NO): YES